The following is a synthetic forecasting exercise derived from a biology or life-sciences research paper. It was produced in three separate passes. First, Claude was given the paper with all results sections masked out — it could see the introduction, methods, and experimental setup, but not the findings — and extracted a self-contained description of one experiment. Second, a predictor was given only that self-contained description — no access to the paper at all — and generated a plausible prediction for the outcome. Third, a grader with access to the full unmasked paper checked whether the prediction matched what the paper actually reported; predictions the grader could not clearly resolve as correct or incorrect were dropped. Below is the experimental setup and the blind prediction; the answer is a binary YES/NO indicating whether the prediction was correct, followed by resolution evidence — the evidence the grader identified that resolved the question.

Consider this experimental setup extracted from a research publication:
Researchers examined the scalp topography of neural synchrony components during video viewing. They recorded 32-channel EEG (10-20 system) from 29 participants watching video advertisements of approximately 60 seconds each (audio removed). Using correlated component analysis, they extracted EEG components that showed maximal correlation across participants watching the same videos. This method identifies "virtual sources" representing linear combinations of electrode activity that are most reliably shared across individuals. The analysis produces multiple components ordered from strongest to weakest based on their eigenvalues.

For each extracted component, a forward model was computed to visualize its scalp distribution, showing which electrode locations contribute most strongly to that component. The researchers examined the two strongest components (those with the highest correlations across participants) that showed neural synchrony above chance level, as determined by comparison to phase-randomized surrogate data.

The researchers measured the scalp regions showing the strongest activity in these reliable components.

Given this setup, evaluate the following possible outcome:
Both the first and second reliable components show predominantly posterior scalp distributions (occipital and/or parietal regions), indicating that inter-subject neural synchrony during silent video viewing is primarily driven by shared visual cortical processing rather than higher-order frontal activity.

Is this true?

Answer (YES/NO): NO